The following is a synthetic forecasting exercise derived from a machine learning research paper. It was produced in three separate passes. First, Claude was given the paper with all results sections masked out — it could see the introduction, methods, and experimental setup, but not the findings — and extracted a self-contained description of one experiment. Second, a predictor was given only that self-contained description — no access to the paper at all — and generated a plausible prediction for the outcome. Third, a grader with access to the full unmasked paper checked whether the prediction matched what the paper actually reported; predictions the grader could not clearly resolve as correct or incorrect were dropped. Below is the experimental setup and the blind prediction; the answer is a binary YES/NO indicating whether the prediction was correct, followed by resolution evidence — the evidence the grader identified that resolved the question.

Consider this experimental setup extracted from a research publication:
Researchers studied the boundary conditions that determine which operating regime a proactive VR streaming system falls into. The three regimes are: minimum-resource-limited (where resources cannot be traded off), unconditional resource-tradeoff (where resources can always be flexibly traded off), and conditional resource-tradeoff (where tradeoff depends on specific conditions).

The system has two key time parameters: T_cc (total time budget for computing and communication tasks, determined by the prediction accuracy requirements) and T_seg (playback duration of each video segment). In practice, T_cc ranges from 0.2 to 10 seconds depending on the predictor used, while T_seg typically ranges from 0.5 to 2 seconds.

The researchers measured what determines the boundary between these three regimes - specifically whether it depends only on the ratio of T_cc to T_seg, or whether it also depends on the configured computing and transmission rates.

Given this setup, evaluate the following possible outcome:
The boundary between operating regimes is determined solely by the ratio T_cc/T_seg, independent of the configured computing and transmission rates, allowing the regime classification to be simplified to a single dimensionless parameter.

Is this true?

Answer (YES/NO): YES